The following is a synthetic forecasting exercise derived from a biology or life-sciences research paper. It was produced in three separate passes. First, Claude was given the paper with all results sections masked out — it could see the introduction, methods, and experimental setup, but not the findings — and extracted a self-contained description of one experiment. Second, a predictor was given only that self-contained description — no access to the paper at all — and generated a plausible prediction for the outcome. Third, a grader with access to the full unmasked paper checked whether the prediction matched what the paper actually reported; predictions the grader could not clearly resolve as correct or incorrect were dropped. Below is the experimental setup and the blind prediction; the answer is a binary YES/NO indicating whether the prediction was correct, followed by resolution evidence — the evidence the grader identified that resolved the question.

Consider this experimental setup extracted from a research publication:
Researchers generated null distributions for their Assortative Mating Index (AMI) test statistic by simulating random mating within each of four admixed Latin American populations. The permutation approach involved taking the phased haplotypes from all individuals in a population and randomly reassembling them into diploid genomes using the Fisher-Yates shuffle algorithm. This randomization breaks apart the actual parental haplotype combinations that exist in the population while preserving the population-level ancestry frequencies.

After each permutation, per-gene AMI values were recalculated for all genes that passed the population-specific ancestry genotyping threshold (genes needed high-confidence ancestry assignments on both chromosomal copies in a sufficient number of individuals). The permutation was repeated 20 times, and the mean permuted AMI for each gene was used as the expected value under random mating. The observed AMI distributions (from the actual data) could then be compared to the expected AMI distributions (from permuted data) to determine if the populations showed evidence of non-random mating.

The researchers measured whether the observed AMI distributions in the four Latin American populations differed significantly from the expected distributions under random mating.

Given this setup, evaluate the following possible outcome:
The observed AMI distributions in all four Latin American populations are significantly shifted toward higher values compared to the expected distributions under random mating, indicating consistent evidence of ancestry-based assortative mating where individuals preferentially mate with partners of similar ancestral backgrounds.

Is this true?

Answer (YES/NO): YES